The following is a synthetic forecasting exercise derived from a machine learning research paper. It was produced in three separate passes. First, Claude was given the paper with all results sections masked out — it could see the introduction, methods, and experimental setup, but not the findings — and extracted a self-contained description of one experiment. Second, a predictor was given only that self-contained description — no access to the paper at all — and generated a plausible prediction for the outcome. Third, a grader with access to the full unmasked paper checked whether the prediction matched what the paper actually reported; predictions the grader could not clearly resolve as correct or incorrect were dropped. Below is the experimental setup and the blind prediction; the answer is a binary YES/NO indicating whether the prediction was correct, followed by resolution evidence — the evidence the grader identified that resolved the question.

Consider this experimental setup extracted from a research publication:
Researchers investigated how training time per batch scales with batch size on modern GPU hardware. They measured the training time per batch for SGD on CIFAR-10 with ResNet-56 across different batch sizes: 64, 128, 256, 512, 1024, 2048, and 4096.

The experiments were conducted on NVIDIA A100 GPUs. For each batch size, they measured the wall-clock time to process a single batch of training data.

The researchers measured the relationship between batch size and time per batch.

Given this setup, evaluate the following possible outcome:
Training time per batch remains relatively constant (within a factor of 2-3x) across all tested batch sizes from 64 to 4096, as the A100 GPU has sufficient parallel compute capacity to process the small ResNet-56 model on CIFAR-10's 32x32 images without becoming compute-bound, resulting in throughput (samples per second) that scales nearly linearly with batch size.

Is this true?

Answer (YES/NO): NO